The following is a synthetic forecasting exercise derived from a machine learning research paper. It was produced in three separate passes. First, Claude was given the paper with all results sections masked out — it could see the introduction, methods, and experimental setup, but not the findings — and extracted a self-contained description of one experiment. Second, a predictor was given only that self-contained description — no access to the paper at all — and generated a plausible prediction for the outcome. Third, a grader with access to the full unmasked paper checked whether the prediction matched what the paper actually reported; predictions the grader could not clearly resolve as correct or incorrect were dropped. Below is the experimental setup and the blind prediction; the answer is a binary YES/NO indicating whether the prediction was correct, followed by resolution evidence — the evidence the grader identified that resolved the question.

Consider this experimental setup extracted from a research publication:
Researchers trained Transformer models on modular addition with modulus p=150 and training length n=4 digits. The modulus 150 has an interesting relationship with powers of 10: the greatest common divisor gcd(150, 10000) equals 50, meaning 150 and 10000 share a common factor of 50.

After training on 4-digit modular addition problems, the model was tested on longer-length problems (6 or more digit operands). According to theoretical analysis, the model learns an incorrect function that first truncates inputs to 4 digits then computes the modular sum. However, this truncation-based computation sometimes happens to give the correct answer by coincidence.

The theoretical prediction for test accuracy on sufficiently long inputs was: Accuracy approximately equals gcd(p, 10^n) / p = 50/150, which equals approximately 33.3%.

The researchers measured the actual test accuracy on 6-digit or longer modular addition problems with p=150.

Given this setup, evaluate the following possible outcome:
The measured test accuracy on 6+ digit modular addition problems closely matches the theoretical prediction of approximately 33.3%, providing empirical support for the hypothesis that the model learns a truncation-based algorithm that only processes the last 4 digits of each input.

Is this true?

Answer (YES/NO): YES